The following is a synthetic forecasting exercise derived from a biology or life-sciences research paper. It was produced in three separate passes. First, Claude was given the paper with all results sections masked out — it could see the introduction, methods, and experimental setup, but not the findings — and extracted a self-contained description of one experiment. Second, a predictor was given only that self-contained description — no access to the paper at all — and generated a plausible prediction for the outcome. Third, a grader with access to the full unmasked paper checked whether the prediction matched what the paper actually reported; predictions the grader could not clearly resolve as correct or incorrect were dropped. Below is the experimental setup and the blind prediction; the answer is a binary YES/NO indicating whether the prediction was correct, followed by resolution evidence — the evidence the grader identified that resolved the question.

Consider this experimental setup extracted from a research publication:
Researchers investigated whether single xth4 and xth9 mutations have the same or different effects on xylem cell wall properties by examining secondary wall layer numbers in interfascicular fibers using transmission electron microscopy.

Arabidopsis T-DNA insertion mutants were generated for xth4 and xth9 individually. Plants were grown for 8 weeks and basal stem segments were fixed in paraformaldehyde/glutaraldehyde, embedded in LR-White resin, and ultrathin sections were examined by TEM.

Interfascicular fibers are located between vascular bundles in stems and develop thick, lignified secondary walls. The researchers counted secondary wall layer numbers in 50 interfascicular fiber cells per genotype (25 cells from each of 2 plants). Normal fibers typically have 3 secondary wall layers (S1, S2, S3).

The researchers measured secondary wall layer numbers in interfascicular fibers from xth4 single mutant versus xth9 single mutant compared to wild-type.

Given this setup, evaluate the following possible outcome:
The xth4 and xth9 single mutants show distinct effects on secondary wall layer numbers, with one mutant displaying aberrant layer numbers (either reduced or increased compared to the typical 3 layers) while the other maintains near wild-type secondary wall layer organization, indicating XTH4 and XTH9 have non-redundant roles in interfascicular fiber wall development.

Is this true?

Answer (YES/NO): NO